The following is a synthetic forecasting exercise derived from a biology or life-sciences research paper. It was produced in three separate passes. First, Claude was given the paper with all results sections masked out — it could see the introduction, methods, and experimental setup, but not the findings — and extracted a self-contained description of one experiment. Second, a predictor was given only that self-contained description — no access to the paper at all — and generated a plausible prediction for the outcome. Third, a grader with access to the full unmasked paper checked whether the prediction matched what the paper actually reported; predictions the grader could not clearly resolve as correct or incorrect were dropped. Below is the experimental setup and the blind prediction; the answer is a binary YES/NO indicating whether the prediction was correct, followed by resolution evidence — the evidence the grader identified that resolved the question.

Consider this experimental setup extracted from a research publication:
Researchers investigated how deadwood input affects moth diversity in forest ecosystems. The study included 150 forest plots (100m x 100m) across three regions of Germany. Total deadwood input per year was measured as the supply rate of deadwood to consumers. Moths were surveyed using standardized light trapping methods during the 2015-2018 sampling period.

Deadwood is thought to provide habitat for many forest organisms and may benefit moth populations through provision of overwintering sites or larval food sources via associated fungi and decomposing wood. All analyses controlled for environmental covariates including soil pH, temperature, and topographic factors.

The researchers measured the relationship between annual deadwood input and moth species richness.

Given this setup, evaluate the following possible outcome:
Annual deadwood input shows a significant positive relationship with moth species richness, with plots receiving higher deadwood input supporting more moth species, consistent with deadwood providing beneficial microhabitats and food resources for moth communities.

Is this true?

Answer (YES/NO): NO